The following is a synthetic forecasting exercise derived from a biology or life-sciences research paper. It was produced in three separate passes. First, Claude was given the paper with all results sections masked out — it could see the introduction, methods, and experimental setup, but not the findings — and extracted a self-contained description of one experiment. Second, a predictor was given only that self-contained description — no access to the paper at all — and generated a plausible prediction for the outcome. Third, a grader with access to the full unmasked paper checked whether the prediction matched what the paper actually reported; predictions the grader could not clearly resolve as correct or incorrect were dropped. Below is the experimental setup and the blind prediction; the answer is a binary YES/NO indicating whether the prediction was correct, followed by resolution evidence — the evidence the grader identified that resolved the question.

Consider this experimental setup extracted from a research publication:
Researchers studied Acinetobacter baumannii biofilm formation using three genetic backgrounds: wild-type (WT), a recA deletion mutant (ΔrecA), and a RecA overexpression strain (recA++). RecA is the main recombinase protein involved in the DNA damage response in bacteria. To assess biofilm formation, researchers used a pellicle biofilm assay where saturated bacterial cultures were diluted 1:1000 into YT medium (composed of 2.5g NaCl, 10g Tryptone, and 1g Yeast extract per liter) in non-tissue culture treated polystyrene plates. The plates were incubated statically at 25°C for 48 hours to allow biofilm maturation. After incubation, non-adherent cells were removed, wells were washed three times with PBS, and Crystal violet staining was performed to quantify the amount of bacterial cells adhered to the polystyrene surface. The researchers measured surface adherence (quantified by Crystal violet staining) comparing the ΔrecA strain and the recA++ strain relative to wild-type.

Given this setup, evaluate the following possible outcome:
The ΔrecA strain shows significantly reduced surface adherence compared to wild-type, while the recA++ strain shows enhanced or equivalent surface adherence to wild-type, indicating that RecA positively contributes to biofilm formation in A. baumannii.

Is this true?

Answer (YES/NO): NO